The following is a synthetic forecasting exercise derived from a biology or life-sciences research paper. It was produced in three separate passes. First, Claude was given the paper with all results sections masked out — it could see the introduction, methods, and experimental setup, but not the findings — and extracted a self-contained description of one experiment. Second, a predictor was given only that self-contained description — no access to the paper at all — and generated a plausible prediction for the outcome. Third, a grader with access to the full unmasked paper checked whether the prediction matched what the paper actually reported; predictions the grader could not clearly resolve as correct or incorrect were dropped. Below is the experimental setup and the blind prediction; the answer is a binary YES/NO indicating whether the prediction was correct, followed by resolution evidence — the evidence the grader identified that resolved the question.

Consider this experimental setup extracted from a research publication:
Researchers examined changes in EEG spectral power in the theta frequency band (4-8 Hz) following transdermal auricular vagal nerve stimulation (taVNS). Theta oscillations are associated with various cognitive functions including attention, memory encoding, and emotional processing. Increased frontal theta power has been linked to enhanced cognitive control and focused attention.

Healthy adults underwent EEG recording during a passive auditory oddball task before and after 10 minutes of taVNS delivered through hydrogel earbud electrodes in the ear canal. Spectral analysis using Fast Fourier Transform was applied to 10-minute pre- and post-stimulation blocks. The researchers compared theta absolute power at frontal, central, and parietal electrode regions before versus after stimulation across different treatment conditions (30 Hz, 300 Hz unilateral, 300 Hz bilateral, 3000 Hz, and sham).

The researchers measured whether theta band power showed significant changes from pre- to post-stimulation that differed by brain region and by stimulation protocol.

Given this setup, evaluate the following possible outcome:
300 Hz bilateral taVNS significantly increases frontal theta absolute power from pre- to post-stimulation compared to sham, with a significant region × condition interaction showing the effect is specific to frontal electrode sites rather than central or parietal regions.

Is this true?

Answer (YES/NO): NO